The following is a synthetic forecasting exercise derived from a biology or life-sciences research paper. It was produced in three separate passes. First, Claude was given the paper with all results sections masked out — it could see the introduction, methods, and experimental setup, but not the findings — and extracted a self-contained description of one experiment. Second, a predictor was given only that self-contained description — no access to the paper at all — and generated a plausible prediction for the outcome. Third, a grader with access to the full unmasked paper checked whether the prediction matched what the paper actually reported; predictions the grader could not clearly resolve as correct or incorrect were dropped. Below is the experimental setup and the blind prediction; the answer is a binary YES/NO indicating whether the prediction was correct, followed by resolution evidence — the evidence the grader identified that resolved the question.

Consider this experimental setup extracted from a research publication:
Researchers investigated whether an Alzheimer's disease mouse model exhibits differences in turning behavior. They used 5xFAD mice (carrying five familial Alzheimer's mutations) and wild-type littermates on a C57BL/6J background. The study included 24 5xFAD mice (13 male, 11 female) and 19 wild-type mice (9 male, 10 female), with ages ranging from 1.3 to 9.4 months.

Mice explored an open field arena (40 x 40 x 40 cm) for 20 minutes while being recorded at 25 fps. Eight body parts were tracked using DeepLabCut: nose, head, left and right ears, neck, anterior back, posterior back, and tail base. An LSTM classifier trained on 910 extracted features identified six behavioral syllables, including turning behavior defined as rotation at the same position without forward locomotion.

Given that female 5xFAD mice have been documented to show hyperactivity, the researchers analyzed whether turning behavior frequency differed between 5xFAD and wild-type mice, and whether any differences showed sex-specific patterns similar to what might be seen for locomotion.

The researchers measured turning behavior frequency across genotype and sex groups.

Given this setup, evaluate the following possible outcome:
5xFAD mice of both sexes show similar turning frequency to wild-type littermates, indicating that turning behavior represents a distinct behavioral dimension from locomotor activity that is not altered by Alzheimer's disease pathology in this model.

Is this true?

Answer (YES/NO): YES